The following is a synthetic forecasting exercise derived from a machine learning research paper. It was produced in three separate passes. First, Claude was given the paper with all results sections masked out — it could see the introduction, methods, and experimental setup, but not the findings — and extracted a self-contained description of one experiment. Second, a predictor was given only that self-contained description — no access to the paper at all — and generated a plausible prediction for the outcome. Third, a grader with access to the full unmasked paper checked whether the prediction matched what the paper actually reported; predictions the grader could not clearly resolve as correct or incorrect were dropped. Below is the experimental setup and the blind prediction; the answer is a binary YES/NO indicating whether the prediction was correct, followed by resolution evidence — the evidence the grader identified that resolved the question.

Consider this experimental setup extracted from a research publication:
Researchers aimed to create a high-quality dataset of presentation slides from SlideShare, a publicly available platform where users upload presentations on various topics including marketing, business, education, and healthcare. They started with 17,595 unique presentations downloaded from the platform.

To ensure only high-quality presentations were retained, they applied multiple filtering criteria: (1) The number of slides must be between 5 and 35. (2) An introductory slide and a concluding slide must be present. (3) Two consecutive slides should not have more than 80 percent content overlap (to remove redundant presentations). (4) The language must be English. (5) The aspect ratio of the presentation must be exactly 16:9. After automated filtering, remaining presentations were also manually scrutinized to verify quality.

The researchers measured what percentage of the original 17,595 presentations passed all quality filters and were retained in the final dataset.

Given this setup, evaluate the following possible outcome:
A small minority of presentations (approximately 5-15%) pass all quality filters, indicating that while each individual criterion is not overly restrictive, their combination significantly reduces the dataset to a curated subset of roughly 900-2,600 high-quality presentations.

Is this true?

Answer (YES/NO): NO